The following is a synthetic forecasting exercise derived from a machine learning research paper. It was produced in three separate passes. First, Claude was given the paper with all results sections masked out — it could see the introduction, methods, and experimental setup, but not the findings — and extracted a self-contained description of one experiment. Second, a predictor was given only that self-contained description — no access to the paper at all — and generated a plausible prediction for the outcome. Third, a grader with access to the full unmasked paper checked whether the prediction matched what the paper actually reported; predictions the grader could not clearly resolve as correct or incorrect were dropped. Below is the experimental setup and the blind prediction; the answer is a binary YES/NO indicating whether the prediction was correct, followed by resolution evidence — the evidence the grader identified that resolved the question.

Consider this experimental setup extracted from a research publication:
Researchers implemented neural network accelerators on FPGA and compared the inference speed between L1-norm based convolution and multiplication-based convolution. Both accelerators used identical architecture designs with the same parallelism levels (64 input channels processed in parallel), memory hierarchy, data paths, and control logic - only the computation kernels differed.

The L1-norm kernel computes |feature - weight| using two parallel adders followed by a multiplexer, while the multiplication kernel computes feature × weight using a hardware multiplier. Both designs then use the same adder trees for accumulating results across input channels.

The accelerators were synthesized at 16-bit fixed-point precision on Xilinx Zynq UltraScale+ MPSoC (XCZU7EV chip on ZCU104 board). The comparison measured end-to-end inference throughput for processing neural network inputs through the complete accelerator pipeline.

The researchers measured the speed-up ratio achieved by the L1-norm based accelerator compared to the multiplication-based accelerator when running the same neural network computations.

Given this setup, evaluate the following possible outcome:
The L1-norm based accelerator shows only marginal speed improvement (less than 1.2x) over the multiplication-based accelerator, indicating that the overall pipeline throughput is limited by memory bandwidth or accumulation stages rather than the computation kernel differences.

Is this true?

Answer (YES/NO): NO